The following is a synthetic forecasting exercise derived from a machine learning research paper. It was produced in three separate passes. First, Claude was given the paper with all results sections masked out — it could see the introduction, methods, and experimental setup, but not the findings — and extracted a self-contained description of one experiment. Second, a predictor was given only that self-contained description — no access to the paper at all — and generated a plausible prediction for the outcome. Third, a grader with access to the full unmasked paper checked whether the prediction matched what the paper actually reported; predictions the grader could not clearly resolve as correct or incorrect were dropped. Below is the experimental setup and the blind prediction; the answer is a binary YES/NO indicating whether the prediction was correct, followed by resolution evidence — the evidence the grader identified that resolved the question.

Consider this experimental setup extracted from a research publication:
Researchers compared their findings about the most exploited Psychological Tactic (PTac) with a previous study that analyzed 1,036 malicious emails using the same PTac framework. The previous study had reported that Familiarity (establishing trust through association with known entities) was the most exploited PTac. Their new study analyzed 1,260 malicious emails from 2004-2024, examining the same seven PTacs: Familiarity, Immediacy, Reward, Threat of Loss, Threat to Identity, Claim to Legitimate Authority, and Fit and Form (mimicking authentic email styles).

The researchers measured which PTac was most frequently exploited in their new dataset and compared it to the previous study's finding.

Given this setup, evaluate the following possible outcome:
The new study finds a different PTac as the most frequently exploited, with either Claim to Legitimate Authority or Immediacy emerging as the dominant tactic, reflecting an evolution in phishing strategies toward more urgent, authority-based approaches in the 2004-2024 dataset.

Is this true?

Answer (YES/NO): NO